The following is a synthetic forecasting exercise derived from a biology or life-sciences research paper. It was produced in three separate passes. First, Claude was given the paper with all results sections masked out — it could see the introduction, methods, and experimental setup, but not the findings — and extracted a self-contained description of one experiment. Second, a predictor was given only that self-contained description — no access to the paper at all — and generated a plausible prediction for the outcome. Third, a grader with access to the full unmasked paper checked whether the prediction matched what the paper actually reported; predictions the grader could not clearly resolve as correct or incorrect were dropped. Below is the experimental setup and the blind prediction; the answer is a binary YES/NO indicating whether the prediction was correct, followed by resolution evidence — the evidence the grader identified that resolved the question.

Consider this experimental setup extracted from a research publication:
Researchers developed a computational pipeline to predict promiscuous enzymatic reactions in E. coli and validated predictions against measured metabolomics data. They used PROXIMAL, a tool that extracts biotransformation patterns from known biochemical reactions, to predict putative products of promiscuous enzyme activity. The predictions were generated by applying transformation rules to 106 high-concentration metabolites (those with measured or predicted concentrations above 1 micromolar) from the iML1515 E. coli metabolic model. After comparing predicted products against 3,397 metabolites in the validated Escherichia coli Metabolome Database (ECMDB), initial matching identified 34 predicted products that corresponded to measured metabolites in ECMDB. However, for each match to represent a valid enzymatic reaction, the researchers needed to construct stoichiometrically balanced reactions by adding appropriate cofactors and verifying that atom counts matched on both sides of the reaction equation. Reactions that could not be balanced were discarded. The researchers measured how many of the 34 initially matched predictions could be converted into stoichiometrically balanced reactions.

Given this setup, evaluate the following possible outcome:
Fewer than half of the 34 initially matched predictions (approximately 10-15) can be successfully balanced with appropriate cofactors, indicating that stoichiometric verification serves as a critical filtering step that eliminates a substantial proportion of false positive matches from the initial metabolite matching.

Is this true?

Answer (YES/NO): NO